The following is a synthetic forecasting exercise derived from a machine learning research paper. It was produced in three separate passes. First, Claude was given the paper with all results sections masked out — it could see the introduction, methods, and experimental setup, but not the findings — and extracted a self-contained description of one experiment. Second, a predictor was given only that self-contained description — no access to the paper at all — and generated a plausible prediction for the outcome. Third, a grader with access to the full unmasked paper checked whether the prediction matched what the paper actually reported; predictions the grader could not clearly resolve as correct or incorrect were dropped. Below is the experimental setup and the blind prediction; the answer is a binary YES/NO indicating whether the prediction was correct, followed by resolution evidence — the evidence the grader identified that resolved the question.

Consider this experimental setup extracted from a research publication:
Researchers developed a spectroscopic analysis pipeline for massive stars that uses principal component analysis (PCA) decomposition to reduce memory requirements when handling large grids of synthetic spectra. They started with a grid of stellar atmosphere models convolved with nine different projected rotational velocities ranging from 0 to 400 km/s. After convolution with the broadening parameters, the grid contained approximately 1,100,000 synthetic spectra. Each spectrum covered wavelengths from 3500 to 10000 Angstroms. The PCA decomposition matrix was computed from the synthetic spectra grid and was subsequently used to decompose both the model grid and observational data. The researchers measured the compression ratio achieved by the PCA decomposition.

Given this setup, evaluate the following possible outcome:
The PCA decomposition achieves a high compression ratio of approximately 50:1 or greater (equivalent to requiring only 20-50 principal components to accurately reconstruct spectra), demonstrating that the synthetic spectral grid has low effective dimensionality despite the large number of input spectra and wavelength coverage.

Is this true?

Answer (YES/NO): YES